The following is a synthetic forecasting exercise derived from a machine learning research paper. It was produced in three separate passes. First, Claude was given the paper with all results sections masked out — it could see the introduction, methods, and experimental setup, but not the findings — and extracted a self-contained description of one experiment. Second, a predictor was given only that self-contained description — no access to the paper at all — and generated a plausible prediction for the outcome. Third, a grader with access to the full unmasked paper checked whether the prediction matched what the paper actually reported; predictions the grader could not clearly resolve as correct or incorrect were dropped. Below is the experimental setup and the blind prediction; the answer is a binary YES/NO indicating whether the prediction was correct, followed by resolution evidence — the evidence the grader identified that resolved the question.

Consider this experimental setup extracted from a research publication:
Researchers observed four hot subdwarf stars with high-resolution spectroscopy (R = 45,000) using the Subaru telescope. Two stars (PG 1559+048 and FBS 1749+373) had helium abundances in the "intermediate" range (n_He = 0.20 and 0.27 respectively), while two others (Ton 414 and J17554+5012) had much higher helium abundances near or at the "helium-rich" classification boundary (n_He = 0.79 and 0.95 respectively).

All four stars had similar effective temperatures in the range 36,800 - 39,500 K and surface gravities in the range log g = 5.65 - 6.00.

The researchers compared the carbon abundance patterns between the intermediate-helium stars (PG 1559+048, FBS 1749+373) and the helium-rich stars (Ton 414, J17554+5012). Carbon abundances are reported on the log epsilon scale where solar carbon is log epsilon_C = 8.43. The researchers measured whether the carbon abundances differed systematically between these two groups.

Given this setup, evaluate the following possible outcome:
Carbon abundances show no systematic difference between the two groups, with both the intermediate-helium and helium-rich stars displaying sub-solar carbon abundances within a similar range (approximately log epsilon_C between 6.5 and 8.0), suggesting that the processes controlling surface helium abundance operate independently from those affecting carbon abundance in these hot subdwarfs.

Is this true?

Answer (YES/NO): NO